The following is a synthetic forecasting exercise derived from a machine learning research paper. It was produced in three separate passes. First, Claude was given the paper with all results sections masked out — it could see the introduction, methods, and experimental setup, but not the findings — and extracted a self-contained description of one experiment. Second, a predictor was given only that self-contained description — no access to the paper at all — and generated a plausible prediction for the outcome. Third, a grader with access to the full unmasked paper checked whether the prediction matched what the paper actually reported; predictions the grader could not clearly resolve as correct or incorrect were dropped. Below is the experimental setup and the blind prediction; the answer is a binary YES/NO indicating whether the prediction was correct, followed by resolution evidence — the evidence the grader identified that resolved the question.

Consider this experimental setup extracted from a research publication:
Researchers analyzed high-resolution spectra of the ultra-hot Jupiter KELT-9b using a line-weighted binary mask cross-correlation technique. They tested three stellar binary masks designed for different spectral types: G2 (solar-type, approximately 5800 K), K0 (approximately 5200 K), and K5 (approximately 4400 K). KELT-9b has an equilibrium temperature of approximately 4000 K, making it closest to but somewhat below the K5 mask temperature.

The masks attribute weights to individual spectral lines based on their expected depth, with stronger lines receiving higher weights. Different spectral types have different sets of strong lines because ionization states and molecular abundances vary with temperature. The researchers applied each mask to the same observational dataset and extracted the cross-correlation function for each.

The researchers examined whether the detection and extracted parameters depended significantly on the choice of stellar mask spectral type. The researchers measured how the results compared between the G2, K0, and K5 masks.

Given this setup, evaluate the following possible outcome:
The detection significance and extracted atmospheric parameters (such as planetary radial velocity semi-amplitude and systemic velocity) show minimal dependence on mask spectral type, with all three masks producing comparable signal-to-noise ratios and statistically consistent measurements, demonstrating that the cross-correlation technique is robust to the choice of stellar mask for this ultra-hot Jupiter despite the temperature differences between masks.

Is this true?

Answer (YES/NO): YES